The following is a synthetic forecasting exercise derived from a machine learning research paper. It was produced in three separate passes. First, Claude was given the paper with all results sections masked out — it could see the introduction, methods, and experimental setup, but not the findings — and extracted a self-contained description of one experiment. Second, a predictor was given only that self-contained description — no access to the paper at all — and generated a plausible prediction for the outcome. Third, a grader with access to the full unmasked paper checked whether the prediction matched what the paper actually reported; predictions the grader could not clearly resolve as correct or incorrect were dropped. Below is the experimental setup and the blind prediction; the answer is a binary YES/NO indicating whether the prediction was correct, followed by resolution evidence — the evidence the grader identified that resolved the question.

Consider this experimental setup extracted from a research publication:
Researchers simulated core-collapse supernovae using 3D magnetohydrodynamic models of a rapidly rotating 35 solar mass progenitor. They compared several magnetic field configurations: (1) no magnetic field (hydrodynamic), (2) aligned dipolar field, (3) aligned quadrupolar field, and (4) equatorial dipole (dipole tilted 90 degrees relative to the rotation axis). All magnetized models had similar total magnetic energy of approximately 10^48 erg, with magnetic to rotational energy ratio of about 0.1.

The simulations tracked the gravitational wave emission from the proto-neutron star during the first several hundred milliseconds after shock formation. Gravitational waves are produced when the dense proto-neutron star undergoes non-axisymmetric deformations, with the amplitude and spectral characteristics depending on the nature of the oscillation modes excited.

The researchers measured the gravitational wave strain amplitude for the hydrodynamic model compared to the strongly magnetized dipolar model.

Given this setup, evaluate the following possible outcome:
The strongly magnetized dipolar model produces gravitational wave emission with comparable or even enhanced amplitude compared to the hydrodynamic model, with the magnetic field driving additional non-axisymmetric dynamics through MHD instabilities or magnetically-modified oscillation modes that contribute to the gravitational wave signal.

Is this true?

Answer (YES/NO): NO